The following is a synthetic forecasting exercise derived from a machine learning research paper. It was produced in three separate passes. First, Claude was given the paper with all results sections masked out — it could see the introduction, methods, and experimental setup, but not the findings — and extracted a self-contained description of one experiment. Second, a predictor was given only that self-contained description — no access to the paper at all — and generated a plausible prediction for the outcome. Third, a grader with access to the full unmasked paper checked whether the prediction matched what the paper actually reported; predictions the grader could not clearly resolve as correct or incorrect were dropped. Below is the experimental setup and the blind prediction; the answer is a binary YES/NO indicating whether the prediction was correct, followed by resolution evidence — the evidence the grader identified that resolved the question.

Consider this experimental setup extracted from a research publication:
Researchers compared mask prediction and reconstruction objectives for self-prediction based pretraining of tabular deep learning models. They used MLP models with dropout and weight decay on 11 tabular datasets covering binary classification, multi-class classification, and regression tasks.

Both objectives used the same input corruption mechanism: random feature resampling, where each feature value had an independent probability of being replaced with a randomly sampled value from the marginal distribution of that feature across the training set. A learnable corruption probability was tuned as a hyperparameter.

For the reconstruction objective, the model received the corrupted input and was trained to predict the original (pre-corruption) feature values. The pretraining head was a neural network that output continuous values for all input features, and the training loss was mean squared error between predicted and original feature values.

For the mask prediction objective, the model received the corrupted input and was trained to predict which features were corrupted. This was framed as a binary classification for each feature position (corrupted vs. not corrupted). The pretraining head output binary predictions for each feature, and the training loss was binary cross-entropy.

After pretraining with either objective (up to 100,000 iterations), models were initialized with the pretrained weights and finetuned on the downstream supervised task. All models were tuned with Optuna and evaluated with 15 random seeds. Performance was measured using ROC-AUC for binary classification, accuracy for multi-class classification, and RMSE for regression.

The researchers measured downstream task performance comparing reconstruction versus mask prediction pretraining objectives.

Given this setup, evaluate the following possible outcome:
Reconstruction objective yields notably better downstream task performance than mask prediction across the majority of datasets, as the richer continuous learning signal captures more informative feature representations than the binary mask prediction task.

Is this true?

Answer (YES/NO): NO